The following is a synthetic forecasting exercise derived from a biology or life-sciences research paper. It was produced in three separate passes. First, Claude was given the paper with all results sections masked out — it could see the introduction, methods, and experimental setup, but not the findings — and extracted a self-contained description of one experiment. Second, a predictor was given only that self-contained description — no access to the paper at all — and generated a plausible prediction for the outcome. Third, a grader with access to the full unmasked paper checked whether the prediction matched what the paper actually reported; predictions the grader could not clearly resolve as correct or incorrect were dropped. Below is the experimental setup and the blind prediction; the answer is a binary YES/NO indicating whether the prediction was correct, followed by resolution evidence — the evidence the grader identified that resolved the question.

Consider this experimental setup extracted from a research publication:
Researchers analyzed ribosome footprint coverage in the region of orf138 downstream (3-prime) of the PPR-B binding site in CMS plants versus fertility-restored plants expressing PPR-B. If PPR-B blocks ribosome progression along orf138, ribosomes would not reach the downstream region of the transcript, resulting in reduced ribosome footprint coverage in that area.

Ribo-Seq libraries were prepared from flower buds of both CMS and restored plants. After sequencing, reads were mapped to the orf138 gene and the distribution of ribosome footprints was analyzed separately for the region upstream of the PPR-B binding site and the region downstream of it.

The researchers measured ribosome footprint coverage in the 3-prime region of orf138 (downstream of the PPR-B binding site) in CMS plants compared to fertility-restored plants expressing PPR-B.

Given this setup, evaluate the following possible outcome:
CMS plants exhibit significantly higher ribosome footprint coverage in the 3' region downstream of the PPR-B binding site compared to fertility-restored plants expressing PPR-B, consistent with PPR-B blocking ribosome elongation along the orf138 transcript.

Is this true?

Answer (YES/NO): YES